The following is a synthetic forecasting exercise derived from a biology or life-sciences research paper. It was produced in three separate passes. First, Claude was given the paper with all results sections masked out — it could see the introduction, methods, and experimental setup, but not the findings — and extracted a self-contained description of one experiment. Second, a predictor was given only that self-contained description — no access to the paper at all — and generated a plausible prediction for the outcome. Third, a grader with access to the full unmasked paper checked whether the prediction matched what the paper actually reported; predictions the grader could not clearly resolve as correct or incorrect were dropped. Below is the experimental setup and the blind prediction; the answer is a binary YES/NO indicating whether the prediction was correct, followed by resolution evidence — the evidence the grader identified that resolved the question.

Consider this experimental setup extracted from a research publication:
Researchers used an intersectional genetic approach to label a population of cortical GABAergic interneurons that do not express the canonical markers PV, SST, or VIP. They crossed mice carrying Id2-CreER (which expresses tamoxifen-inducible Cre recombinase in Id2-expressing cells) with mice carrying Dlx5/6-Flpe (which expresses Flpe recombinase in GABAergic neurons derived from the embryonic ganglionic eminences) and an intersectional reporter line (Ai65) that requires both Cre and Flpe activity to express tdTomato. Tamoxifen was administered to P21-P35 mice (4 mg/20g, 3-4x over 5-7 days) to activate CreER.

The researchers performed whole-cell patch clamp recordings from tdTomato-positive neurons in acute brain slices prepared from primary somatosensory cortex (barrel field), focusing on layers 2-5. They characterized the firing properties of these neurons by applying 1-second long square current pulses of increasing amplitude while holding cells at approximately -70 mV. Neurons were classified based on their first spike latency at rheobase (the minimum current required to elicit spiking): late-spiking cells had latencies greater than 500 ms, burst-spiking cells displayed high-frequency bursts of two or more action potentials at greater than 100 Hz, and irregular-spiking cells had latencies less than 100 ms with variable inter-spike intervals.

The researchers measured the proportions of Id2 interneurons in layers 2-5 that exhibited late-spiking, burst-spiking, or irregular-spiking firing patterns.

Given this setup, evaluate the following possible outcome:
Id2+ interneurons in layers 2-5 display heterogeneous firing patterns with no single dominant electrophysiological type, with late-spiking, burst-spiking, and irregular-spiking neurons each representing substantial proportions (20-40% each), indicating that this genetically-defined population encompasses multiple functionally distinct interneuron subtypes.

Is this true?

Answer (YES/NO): NO